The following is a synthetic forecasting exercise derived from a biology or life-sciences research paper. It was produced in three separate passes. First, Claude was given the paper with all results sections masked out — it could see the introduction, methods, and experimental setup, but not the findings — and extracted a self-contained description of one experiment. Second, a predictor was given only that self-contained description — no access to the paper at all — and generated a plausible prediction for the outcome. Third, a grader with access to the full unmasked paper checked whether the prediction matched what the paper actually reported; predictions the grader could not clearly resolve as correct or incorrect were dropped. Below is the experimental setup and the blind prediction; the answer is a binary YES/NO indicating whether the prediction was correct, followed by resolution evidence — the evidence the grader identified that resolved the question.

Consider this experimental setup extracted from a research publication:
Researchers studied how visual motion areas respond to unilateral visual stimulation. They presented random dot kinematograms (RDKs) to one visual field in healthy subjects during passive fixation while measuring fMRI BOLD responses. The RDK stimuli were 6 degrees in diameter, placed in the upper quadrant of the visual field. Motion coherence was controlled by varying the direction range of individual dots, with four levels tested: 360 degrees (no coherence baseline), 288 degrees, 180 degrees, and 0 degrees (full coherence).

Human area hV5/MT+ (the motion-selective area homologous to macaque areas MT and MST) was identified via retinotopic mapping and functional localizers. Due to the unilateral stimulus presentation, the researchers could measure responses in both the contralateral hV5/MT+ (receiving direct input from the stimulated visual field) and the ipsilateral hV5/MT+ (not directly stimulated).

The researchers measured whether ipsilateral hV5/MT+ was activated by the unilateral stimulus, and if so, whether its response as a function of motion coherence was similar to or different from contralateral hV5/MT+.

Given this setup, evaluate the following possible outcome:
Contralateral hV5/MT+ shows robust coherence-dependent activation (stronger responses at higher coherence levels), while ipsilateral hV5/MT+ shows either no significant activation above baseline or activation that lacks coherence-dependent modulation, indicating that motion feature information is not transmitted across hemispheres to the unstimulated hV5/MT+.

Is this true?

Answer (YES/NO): NO